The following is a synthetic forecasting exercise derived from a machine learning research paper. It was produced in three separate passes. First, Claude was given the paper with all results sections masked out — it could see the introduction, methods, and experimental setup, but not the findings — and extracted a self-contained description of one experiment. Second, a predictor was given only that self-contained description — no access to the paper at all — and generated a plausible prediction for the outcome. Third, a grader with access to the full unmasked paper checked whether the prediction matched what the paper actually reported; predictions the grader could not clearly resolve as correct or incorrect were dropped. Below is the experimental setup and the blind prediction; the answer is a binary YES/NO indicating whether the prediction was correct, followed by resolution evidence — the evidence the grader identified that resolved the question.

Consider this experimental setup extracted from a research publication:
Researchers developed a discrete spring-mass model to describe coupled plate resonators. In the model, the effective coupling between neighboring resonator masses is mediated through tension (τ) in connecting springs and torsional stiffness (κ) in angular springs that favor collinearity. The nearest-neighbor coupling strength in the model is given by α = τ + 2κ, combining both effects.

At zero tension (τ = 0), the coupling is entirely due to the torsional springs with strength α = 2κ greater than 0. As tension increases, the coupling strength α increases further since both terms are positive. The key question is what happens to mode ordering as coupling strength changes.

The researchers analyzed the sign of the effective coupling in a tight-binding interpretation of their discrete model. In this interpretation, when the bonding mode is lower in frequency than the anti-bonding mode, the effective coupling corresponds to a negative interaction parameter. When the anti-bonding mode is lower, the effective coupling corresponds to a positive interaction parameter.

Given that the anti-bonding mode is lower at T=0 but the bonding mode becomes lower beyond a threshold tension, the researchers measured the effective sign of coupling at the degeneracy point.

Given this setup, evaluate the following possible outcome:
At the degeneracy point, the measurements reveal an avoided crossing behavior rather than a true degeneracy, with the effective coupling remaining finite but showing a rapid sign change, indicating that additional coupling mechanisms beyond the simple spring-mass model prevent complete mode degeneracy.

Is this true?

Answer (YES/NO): NO